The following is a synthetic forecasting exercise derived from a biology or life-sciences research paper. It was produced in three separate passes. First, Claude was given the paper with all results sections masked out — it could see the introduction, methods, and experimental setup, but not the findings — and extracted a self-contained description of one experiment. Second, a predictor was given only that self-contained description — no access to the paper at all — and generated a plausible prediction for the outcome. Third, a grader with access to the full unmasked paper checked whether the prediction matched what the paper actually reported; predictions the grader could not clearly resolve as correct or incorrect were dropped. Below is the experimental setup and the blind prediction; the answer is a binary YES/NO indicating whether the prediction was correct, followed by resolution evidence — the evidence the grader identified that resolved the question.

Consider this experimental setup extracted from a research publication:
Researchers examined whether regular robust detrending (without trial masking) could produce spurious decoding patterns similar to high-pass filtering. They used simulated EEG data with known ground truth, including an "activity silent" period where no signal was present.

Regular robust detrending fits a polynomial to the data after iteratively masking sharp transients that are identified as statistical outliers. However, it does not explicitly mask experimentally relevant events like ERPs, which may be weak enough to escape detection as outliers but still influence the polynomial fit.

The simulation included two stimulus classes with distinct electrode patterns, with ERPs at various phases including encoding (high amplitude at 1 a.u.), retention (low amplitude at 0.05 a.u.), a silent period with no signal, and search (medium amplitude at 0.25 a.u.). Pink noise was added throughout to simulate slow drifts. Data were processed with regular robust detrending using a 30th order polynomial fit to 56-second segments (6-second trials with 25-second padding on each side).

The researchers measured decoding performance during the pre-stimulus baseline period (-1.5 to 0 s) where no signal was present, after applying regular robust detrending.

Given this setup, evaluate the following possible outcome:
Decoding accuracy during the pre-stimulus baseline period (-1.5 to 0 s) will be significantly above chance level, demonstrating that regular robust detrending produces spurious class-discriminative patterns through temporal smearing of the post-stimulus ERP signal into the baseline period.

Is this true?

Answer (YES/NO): NO